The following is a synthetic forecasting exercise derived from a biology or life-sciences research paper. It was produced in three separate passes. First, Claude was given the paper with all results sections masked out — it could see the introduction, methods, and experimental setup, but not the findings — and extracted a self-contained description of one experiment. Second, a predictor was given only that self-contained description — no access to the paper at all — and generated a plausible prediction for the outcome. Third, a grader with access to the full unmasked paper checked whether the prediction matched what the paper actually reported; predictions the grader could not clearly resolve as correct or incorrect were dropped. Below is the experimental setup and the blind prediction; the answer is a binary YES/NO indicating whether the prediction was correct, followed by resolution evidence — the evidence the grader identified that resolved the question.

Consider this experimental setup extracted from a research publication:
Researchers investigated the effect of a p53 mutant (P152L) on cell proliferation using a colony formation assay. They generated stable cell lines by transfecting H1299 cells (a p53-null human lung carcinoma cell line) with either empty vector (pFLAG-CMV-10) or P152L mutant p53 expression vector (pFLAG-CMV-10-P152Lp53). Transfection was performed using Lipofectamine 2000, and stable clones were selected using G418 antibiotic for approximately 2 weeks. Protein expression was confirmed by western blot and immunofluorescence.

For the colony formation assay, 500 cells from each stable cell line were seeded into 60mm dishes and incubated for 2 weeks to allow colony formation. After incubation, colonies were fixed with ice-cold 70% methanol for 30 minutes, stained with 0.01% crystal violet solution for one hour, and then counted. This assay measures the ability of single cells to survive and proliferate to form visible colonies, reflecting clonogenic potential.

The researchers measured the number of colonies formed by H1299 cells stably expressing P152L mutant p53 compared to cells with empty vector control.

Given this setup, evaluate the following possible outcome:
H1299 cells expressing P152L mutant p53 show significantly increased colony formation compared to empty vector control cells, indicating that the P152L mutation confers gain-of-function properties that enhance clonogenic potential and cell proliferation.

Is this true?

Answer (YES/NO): YES